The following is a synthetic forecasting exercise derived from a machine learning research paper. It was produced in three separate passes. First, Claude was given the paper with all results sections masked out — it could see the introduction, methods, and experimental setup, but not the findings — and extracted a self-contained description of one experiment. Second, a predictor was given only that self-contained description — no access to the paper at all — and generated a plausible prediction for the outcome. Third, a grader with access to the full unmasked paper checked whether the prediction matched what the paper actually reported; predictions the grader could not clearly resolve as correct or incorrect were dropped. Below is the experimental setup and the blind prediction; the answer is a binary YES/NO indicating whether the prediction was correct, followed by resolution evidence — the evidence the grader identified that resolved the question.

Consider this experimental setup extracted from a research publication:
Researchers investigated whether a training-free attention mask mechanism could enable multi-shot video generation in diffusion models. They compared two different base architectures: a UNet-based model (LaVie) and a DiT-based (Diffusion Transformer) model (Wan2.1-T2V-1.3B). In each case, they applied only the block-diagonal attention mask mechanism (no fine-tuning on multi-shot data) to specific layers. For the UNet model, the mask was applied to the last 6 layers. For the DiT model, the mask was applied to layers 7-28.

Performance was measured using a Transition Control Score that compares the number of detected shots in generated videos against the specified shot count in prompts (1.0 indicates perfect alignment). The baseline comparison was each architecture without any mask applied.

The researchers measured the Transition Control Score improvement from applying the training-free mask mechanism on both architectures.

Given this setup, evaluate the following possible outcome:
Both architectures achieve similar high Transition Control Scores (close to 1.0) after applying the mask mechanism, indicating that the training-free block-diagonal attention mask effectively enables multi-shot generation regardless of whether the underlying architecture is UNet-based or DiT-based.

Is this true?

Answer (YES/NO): NO